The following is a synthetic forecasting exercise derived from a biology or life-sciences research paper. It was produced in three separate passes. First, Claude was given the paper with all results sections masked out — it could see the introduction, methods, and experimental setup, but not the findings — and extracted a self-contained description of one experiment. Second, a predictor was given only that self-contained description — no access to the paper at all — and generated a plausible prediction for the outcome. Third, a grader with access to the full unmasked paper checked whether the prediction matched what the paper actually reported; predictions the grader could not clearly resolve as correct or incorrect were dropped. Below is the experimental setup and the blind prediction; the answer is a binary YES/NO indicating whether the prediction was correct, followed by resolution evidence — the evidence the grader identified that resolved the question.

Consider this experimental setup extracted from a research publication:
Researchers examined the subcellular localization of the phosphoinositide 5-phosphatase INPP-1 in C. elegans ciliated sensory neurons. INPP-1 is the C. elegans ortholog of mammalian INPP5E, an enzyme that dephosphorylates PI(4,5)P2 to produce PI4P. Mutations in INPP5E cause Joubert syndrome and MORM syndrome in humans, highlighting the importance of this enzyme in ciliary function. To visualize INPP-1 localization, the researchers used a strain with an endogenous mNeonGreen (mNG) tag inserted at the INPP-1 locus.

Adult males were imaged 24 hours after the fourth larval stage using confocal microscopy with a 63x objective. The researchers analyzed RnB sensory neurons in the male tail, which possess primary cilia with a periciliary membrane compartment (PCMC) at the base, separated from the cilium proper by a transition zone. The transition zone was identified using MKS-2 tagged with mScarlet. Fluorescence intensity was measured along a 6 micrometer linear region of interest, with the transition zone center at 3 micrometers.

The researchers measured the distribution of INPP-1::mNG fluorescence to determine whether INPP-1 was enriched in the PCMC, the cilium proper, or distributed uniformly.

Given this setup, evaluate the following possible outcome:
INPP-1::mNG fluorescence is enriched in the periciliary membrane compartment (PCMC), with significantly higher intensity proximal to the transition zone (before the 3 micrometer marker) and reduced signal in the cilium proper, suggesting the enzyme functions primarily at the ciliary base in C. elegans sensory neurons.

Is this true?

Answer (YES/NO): NO